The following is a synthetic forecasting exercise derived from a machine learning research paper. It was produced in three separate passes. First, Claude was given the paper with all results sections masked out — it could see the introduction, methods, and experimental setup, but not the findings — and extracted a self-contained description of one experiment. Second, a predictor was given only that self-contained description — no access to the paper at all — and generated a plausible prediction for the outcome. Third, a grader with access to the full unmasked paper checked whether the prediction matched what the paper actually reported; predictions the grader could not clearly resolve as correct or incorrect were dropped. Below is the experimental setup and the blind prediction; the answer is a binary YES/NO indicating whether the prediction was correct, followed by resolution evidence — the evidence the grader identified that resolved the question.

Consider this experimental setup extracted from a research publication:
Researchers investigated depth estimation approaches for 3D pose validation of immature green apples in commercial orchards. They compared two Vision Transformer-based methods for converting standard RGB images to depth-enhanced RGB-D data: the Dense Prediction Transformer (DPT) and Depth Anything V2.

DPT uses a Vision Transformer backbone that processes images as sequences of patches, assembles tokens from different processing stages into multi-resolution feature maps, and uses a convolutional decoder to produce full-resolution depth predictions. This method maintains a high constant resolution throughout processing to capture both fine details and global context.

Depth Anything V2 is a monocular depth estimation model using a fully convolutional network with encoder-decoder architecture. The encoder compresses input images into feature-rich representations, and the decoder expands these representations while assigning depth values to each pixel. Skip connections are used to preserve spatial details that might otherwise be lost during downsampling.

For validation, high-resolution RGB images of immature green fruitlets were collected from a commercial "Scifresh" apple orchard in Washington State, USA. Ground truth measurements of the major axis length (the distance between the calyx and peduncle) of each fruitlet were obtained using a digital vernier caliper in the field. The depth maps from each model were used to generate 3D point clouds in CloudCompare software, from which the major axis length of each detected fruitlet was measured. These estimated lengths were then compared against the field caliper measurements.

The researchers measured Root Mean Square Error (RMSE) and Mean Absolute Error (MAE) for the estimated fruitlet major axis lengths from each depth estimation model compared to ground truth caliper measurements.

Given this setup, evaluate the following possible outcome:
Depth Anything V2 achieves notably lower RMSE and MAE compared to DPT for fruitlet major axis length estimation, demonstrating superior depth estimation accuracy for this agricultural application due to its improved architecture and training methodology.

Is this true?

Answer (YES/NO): YES